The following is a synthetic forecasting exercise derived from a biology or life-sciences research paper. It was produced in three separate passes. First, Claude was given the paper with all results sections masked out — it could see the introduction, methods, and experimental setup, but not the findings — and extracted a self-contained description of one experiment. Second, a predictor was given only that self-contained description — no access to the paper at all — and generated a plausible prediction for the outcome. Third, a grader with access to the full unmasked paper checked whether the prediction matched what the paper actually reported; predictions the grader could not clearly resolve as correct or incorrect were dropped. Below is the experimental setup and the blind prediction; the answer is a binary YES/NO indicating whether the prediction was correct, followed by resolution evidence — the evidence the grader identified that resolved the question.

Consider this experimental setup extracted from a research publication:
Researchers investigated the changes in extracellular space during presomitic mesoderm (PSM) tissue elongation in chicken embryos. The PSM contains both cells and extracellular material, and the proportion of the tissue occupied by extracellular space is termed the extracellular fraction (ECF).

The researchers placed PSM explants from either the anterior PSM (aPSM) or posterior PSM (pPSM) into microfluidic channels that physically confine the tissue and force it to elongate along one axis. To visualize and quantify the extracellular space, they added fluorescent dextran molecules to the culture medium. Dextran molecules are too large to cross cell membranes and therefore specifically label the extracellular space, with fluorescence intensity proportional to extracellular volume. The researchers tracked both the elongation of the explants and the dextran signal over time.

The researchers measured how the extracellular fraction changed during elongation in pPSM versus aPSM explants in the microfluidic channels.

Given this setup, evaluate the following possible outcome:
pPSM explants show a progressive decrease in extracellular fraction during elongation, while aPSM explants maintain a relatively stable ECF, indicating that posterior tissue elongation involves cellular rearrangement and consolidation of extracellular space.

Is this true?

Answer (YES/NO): NO